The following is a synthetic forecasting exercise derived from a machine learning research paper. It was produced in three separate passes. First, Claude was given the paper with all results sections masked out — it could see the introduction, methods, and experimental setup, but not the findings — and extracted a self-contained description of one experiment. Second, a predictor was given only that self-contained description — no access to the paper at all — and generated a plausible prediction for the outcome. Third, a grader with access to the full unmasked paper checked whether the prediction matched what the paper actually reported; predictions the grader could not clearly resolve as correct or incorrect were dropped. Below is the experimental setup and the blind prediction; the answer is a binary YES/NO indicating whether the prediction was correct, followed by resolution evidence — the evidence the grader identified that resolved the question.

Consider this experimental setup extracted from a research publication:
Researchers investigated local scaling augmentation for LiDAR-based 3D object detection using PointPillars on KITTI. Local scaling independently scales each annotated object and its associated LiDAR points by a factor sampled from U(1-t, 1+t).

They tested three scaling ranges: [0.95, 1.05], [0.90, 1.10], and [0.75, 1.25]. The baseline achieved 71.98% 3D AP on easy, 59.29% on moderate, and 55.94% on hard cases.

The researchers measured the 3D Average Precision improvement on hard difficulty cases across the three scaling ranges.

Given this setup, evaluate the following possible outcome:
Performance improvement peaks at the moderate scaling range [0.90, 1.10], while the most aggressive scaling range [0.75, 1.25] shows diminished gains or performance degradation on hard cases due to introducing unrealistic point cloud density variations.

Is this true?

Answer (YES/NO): NO